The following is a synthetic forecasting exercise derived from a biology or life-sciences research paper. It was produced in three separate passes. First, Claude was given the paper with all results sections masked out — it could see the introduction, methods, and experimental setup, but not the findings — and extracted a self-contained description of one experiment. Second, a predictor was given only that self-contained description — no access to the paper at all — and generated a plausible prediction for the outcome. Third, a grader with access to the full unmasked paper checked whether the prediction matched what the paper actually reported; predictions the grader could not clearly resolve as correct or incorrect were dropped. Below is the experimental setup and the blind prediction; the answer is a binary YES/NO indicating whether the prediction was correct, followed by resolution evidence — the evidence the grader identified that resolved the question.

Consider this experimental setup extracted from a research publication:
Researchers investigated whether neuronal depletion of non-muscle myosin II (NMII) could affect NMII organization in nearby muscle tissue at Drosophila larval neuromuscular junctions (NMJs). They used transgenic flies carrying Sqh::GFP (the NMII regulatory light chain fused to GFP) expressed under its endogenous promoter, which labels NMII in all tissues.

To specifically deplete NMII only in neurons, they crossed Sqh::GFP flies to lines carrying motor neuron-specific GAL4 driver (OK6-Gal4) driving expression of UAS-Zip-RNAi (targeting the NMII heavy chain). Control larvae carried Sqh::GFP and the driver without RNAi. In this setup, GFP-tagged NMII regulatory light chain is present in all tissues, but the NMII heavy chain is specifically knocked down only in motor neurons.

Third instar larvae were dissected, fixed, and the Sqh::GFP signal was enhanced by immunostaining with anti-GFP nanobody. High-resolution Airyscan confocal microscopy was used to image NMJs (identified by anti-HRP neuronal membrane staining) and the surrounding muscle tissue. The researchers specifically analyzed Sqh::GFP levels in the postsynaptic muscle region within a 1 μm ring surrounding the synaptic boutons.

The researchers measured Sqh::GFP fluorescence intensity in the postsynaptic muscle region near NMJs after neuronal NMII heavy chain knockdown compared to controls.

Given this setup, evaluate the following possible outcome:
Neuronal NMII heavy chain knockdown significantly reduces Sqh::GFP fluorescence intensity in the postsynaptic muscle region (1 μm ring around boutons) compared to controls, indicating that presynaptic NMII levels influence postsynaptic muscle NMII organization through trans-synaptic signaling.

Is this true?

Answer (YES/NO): YES